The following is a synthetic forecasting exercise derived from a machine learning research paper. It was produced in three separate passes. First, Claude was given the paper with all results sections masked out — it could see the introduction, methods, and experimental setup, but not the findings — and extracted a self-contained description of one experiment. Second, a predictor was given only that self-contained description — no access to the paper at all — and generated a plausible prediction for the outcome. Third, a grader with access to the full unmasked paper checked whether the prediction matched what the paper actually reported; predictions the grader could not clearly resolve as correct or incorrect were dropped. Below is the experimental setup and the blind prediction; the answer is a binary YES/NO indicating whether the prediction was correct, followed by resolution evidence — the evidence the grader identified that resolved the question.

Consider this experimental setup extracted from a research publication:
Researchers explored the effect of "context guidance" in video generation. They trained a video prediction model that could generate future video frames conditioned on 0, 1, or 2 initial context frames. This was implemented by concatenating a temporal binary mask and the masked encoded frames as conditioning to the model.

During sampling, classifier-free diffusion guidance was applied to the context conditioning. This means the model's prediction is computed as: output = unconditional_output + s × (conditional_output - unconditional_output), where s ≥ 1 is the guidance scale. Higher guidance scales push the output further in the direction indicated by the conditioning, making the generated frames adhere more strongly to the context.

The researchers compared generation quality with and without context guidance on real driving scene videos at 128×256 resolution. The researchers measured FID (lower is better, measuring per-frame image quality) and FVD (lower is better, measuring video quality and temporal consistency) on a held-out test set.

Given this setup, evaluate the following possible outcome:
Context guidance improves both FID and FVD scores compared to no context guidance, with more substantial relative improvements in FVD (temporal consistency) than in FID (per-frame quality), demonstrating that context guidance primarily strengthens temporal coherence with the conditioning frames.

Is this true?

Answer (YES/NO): NO